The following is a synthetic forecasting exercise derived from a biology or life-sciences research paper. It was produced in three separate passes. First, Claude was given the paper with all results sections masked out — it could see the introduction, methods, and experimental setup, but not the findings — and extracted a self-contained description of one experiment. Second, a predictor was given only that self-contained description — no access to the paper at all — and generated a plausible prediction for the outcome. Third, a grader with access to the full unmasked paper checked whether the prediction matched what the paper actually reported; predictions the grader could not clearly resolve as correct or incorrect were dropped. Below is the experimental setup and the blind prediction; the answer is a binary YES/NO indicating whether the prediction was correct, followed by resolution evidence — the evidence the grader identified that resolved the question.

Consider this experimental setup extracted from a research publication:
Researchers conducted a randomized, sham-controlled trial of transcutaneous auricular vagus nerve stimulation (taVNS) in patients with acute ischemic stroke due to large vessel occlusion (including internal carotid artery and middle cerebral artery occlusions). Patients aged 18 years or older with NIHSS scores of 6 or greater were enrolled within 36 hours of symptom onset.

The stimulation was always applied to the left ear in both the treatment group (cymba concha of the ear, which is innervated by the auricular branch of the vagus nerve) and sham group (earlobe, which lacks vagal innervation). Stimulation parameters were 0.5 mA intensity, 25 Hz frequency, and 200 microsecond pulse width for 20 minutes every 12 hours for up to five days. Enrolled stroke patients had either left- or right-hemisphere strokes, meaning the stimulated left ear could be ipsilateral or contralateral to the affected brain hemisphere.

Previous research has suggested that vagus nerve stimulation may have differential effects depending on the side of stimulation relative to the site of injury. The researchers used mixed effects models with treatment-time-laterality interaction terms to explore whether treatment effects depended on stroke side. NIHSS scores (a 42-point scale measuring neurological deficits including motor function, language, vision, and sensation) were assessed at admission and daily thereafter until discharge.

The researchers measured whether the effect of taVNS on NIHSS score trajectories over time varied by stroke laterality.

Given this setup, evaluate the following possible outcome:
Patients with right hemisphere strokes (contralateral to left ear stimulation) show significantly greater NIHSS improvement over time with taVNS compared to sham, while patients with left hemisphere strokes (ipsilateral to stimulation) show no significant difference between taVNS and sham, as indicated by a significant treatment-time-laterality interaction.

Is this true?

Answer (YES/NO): NO